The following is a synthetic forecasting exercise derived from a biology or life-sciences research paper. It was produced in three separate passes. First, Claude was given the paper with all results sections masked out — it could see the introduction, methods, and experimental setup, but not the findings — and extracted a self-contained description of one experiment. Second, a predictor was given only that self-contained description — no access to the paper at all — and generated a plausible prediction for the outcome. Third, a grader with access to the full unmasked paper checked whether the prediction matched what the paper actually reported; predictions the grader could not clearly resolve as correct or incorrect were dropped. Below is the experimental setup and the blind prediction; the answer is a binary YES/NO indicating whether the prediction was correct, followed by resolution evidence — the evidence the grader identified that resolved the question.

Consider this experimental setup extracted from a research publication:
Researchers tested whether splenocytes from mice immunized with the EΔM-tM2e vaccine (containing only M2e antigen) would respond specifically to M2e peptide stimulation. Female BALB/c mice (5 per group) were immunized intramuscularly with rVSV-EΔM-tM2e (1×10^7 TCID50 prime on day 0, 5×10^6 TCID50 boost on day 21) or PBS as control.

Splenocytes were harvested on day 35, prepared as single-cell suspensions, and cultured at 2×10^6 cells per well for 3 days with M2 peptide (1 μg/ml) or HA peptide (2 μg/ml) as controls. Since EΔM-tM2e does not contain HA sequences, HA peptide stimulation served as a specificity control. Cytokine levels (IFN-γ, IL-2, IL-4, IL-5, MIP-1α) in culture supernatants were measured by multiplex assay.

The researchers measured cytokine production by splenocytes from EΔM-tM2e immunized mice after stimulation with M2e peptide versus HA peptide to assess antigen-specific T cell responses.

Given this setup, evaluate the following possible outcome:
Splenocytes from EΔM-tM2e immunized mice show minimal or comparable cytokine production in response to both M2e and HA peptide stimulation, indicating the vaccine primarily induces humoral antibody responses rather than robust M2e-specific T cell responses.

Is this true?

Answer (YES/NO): NO